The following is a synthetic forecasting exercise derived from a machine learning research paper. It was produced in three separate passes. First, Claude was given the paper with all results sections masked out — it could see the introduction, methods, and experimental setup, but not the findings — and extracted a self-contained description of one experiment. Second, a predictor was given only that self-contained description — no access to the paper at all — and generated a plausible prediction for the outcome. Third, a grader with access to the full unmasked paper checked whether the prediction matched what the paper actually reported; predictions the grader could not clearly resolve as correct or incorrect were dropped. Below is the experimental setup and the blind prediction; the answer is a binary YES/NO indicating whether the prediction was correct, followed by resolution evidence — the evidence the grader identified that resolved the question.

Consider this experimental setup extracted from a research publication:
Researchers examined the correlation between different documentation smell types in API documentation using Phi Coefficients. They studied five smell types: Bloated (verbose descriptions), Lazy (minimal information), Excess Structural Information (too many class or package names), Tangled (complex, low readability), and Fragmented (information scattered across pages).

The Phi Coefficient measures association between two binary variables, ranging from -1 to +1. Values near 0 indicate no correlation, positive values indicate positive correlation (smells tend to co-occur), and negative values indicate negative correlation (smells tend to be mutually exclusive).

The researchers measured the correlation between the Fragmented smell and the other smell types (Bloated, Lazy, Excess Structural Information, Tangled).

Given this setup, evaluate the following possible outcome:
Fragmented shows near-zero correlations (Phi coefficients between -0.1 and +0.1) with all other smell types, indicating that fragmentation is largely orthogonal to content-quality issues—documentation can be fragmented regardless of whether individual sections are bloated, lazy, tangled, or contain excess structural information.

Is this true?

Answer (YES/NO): NO